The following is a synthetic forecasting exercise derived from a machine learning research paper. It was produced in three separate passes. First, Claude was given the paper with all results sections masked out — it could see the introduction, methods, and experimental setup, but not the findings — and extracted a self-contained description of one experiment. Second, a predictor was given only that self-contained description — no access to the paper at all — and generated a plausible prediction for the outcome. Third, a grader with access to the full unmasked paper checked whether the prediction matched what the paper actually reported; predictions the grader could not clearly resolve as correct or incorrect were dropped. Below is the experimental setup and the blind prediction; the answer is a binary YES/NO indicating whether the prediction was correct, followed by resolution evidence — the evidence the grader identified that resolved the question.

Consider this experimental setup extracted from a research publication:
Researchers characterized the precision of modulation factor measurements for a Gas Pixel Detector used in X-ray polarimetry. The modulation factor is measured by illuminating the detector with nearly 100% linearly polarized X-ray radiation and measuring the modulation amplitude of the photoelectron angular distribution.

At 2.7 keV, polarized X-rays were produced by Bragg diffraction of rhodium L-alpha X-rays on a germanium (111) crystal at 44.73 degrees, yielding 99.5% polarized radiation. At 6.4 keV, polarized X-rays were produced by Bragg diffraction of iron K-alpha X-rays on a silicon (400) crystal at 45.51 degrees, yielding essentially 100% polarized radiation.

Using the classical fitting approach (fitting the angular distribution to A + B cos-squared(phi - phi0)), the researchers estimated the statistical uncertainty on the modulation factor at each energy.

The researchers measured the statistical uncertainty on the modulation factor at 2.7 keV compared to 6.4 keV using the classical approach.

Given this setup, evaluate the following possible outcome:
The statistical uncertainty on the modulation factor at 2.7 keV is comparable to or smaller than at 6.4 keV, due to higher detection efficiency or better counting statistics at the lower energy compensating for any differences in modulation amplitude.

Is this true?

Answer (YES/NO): NO